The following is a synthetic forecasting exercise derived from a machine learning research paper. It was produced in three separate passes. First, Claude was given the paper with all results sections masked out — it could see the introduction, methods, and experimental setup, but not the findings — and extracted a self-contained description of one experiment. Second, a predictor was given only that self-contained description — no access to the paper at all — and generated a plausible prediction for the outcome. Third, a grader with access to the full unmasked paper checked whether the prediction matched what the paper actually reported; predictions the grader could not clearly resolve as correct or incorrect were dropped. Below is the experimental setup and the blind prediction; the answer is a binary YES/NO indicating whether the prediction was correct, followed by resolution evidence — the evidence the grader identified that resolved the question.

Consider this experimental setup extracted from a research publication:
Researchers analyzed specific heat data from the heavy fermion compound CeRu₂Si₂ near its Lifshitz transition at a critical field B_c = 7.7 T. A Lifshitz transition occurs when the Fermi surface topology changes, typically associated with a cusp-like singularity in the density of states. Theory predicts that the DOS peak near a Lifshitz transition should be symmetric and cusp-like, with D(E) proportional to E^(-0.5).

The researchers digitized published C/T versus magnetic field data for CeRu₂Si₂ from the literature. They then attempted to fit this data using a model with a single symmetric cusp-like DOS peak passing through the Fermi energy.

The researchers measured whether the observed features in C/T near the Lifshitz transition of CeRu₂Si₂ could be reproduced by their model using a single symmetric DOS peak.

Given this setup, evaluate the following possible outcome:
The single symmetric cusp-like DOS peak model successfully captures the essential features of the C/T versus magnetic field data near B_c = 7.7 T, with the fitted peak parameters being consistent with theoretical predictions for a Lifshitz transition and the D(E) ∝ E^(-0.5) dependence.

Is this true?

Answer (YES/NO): YES